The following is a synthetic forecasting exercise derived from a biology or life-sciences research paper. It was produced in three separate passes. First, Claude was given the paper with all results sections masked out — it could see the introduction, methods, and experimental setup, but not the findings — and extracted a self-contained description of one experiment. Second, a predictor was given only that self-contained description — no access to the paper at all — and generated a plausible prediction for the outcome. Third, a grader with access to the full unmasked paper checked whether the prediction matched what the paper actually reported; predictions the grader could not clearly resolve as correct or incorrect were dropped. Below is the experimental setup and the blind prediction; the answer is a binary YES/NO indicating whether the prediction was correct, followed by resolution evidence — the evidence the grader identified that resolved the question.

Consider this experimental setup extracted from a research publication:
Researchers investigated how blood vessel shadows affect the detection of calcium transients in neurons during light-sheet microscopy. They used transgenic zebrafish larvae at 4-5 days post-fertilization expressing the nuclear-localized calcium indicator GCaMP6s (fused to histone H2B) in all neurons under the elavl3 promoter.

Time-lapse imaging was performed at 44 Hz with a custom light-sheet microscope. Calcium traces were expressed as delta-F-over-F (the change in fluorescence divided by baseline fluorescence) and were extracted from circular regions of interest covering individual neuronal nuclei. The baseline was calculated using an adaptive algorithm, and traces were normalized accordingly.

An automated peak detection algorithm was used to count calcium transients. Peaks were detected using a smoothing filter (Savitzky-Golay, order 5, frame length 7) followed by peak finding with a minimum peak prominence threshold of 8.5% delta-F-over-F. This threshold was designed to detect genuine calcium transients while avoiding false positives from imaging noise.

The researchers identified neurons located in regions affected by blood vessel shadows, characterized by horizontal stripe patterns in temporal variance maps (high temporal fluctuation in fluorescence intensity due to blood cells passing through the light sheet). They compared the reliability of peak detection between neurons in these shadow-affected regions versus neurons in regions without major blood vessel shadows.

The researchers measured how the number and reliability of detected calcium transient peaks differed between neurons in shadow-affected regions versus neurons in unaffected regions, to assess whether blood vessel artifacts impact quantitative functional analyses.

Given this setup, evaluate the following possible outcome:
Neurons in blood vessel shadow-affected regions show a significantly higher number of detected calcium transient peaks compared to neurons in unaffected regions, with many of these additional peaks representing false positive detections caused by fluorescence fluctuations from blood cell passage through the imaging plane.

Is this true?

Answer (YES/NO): NO